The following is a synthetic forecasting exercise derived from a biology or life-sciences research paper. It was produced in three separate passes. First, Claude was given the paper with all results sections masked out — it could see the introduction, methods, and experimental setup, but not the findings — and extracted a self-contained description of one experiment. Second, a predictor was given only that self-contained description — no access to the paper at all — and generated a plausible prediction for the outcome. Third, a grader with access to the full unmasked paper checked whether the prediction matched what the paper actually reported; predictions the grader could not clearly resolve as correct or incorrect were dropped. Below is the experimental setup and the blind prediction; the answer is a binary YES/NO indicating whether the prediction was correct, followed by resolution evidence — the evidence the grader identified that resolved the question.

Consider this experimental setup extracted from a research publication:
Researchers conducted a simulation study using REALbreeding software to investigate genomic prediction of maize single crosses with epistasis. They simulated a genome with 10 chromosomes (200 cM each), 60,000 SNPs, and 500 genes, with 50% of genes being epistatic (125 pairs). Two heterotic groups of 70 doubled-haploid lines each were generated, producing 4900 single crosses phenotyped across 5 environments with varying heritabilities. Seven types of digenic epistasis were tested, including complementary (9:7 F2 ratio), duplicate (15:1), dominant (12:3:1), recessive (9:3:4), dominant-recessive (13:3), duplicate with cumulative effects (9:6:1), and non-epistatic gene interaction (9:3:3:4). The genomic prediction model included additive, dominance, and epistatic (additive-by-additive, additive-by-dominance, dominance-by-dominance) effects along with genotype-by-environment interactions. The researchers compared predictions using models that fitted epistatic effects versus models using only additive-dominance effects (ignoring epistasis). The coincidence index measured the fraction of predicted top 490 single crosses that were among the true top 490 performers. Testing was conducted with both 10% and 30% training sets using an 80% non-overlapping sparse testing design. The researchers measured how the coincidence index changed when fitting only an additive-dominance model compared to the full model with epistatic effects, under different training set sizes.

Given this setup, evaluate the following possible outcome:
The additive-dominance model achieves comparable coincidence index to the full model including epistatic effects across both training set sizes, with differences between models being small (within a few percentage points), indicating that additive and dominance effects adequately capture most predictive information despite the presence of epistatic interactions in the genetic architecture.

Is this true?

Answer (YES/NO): NO